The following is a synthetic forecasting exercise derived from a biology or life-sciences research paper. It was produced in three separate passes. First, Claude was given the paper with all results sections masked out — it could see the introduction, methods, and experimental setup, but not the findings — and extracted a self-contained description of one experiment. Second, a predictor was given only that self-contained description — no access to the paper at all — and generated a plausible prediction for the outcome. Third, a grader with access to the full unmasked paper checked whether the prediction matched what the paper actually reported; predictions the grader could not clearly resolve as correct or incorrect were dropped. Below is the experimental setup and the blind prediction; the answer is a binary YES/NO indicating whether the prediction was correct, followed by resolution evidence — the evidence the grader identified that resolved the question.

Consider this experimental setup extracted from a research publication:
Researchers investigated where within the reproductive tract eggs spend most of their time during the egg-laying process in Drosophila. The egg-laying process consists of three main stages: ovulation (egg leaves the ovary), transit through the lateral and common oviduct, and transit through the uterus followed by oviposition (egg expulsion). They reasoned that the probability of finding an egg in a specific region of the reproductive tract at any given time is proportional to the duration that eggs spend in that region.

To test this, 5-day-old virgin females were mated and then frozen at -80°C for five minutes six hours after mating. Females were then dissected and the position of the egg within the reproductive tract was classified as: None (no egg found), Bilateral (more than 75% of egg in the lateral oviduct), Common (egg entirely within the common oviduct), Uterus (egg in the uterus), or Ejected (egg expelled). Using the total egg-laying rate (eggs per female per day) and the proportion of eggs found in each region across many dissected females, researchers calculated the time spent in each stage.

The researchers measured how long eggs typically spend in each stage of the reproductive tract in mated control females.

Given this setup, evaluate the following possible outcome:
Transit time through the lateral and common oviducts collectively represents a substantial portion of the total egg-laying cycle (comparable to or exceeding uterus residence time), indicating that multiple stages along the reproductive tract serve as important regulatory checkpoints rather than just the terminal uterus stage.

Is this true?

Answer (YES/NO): YES